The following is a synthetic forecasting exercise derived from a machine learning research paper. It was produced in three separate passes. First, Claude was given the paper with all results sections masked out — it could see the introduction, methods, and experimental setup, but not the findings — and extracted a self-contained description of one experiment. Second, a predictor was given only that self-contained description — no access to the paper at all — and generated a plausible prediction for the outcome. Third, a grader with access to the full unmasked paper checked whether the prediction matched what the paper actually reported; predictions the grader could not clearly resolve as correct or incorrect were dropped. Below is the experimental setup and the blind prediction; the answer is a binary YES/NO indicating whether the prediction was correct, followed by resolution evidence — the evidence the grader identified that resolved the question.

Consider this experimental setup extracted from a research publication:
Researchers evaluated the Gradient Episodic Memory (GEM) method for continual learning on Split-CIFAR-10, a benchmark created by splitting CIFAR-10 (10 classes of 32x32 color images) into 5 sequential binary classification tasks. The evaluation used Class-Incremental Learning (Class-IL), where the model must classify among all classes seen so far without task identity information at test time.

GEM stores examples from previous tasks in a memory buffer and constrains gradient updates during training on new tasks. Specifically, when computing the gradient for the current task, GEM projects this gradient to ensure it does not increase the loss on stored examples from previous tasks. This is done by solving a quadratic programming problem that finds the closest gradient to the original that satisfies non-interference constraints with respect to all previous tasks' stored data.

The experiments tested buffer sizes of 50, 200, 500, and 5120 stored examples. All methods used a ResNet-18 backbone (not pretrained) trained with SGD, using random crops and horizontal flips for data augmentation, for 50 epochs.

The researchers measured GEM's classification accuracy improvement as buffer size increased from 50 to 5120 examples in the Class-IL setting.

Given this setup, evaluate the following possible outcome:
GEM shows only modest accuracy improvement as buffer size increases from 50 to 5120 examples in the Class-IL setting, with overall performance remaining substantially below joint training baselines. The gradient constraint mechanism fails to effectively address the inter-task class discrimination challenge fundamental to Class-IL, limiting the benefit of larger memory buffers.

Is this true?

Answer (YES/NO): YES